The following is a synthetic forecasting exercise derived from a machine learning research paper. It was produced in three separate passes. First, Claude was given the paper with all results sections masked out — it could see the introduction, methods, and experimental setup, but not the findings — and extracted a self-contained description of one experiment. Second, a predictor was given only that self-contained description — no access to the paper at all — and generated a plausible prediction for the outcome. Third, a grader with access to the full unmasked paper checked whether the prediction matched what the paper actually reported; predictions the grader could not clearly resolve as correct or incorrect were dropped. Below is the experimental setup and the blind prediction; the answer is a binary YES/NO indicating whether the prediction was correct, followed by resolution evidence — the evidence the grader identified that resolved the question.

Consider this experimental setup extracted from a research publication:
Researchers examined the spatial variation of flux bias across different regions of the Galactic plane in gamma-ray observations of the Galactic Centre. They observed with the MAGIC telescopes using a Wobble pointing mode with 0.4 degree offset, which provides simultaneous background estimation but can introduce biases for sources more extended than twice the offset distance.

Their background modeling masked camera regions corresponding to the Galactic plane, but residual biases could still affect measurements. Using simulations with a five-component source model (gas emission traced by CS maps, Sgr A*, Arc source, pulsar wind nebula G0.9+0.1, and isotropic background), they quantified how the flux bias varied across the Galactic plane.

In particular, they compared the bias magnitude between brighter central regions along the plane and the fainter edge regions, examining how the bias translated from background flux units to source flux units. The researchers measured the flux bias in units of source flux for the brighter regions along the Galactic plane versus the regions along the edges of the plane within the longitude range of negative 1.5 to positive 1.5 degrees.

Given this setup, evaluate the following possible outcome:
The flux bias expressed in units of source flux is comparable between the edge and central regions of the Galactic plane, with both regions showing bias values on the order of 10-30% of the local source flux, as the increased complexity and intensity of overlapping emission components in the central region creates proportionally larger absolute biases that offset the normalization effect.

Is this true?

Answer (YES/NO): NO